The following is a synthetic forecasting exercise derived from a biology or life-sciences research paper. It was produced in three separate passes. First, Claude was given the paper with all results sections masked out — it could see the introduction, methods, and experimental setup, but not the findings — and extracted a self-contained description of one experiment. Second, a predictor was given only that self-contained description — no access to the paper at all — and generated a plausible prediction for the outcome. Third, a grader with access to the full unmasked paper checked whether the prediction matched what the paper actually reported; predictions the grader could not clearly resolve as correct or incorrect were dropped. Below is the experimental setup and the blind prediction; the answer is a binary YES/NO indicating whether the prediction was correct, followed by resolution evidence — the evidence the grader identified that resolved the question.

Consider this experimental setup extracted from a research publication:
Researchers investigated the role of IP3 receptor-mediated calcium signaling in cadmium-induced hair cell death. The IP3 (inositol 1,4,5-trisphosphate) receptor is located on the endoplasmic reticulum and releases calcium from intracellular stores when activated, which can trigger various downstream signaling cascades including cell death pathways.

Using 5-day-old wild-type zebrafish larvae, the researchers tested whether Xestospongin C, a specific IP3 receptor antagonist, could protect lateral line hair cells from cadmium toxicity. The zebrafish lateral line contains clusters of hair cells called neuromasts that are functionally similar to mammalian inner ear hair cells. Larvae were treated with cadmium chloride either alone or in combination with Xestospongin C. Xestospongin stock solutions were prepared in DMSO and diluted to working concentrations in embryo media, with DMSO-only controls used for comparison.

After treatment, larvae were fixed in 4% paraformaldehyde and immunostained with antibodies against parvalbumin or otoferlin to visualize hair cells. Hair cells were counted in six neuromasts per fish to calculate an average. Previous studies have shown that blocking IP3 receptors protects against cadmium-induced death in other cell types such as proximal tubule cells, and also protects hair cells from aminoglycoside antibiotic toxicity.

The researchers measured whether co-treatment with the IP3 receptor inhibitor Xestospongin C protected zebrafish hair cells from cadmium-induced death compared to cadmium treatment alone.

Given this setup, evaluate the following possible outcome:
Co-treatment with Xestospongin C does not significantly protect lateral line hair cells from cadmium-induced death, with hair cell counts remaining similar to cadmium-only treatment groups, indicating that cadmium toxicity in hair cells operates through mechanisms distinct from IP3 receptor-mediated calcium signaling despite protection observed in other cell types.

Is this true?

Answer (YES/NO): YES